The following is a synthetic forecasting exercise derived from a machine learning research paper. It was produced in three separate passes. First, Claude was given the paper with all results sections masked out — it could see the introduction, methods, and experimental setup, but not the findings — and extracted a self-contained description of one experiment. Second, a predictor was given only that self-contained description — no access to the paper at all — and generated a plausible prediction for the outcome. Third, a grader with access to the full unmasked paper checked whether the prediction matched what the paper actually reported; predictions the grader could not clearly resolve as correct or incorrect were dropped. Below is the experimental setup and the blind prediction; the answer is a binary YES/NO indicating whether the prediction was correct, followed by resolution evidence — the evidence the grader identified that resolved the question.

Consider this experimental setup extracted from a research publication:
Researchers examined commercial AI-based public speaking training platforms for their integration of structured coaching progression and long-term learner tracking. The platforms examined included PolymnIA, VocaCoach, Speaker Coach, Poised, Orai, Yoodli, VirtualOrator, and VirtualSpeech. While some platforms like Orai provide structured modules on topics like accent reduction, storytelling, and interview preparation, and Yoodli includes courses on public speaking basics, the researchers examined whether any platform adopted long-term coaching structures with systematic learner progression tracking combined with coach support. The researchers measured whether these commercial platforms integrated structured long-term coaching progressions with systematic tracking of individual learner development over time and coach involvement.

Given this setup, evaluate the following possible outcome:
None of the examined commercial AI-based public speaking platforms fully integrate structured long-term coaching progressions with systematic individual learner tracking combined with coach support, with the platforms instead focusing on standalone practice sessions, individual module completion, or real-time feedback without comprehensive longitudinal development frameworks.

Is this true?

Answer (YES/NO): YES